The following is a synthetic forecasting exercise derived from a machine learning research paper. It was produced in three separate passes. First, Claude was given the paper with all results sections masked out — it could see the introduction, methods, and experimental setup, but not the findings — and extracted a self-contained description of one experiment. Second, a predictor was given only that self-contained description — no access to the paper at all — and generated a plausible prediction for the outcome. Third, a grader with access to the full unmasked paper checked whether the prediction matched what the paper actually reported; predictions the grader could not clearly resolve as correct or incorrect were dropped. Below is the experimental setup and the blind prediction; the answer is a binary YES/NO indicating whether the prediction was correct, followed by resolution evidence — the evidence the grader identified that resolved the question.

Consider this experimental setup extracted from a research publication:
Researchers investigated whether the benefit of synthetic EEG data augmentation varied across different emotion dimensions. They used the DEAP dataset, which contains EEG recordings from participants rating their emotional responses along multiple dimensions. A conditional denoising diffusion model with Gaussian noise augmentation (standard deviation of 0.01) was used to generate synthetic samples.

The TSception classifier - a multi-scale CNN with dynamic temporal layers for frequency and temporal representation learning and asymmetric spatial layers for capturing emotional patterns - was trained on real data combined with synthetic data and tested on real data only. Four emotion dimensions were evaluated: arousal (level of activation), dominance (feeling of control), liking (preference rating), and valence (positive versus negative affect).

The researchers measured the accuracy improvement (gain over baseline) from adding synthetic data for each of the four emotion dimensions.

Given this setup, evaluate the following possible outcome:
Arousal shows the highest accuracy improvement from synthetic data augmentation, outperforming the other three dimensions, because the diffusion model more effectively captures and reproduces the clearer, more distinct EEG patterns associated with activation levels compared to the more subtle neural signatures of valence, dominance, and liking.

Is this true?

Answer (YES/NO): YES